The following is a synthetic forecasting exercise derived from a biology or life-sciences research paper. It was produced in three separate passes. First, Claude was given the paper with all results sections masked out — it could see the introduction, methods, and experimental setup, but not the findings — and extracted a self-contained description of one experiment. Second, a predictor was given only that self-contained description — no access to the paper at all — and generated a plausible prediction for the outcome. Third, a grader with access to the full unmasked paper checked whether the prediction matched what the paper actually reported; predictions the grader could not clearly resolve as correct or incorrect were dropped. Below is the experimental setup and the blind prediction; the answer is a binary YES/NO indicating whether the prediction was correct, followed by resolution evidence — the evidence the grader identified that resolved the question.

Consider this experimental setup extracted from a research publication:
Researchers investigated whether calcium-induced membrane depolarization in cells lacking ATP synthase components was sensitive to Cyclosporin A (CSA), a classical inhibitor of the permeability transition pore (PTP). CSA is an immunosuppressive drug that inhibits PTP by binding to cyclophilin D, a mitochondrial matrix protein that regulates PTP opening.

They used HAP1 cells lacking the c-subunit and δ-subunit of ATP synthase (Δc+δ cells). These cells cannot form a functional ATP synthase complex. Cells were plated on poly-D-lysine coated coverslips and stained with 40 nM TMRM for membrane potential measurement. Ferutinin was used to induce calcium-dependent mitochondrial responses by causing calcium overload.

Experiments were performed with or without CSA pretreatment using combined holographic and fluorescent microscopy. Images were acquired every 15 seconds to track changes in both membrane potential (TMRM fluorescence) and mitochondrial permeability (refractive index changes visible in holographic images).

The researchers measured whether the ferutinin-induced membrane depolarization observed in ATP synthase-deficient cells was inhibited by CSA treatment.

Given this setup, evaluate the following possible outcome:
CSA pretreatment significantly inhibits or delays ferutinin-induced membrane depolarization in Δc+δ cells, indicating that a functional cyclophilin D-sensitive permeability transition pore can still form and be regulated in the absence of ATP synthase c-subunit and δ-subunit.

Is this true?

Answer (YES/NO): NO